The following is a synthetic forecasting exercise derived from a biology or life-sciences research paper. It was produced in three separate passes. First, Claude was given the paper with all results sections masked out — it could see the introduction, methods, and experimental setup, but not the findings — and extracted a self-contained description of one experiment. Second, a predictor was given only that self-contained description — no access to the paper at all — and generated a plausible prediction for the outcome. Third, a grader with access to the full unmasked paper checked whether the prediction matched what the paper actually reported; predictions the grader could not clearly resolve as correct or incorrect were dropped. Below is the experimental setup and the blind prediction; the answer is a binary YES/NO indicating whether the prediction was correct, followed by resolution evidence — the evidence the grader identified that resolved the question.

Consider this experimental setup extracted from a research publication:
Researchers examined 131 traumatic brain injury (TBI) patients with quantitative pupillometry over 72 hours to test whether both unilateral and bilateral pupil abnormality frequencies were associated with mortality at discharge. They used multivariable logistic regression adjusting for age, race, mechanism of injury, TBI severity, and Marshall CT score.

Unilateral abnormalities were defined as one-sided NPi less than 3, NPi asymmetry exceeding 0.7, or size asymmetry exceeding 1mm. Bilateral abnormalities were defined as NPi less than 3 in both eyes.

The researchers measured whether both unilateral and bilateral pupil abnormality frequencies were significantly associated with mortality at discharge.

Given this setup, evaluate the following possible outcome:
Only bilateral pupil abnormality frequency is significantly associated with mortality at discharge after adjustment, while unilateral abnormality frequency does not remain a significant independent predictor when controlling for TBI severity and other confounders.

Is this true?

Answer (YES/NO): NO